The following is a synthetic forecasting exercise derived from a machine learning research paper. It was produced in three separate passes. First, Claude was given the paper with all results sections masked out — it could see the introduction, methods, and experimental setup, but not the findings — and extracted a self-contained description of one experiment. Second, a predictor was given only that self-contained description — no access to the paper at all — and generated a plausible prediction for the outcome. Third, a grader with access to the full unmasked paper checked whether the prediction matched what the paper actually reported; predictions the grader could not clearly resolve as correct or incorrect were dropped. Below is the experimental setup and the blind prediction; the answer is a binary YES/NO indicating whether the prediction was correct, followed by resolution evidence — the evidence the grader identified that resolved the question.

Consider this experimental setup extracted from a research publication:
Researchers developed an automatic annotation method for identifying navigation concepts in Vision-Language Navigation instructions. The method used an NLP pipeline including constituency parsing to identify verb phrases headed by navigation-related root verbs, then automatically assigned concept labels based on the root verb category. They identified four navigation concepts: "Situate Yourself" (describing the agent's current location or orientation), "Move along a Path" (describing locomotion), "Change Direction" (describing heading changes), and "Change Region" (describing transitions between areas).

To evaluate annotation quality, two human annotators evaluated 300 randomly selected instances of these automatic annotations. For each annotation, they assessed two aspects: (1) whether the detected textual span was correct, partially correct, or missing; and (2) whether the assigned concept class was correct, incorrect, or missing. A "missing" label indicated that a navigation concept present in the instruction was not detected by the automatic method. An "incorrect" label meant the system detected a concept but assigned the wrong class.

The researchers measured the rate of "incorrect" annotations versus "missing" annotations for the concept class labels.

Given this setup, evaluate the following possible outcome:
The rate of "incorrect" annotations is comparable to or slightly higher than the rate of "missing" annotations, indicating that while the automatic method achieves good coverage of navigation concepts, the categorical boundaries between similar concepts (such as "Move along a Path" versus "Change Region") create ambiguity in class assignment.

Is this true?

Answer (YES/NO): NO